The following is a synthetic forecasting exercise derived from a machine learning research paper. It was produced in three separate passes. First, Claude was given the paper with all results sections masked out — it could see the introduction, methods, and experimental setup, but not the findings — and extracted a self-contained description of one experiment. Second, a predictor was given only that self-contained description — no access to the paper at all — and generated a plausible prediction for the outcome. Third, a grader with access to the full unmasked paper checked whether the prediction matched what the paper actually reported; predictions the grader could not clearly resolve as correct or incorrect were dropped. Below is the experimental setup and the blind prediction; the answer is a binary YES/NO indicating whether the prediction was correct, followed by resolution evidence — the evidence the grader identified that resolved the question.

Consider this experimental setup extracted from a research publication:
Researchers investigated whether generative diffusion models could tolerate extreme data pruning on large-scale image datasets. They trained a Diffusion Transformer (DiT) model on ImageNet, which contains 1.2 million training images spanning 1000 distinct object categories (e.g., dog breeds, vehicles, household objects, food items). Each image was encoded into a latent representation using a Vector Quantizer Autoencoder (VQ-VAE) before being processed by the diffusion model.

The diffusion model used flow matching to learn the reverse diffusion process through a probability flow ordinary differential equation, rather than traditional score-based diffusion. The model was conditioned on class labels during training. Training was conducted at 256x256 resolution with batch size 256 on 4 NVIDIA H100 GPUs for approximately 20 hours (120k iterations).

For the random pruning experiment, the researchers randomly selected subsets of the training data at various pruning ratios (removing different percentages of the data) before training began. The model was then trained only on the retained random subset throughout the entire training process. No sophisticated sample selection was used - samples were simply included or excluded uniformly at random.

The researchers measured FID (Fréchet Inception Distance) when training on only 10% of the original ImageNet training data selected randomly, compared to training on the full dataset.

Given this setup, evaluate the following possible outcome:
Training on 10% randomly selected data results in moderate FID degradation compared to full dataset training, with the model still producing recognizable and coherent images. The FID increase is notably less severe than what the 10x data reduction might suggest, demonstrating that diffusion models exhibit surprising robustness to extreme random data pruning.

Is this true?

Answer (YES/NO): NO